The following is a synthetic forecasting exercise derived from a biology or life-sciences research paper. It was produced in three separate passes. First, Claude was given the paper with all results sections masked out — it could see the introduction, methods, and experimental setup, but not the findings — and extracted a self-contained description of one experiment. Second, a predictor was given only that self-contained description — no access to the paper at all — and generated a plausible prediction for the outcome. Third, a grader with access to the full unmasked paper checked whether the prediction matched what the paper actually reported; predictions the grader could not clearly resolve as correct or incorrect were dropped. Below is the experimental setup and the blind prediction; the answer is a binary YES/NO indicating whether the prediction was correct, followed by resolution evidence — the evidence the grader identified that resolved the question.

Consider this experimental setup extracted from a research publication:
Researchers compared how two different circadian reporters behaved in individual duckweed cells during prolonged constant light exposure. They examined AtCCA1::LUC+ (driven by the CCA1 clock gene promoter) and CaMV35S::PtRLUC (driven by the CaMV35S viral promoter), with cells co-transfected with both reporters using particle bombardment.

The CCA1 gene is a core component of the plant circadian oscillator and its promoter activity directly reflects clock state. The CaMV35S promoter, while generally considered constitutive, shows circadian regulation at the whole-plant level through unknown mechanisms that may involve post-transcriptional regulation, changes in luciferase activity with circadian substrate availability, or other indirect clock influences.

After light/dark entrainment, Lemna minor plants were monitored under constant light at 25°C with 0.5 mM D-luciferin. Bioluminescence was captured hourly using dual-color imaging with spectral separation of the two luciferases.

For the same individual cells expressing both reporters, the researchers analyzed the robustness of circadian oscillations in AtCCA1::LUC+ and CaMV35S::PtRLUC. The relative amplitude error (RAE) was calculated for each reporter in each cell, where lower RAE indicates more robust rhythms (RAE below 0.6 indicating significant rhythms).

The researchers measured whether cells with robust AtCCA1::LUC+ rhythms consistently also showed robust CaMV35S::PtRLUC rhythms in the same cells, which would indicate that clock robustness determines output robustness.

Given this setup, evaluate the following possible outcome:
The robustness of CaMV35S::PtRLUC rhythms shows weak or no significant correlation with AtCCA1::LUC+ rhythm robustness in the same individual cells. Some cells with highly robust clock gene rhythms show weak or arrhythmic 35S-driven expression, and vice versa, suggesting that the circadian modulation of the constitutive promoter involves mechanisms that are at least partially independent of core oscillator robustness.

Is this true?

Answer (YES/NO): YES